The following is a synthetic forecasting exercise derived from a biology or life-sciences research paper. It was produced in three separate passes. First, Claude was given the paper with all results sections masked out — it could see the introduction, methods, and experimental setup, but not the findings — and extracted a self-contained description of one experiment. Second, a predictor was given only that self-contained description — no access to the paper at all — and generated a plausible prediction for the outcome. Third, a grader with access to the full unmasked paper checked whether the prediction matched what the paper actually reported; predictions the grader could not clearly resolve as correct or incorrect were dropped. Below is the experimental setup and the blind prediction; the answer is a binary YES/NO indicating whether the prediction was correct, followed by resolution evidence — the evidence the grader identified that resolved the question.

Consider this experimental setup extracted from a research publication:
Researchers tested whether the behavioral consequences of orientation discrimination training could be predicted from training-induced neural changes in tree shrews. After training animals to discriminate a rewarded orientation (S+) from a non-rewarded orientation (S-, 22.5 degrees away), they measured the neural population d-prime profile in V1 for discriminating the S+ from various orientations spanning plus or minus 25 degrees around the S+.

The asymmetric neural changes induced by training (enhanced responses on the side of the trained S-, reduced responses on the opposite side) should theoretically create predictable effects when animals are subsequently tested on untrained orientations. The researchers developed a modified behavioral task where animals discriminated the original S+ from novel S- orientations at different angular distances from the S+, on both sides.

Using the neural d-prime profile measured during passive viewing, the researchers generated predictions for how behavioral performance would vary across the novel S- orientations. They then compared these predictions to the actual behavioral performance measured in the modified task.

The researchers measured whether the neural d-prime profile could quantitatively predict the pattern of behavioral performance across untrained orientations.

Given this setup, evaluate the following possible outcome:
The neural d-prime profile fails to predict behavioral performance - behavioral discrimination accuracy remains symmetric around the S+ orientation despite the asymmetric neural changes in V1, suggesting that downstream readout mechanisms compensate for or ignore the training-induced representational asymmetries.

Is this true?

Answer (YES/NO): NO